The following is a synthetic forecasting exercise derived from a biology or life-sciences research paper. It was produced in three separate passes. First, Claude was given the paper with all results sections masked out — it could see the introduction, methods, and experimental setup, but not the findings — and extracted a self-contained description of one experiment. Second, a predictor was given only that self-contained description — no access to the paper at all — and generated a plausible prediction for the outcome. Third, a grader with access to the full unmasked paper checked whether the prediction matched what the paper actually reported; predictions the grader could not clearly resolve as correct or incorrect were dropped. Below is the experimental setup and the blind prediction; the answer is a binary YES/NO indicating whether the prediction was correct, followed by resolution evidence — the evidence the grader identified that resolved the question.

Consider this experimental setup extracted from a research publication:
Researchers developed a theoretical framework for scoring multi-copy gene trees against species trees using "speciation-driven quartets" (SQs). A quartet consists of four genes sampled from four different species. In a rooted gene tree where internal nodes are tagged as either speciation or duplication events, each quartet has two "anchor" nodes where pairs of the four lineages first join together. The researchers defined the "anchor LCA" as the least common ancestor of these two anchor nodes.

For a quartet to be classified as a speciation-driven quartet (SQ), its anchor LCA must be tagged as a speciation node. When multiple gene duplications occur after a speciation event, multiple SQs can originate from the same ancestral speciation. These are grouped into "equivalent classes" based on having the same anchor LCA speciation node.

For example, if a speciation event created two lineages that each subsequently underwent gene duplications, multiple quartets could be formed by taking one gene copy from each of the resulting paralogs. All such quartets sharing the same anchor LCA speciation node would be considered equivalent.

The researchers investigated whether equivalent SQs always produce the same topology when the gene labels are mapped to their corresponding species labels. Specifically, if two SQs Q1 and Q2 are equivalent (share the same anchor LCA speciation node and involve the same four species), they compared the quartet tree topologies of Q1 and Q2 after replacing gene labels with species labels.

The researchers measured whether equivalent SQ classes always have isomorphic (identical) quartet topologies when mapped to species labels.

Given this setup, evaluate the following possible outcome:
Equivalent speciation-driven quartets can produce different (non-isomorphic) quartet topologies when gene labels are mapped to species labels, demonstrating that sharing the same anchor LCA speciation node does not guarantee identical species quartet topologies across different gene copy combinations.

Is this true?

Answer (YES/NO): NO